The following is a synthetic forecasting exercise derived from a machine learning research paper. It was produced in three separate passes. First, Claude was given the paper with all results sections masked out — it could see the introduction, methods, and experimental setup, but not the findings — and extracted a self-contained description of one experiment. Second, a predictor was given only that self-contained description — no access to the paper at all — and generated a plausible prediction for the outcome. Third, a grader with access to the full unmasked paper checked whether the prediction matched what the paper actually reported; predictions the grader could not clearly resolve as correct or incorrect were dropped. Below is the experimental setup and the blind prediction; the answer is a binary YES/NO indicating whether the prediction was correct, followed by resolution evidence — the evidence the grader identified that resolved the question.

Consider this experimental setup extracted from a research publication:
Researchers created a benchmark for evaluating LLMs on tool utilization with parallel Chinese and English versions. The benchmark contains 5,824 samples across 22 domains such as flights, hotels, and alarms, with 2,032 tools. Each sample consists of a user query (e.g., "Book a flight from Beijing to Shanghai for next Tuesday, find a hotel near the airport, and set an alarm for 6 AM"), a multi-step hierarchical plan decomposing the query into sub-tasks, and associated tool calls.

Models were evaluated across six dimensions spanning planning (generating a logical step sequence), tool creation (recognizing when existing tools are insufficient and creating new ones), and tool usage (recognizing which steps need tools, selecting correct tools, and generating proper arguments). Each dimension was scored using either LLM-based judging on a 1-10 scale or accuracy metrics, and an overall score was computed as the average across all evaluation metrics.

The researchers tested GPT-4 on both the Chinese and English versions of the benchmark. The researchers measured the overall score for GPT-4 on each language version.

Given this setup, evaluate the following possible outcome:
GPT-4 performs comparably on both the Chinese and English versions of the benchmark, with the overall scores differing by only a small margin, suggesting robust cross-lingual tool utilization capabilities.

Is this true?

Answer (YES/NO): YES